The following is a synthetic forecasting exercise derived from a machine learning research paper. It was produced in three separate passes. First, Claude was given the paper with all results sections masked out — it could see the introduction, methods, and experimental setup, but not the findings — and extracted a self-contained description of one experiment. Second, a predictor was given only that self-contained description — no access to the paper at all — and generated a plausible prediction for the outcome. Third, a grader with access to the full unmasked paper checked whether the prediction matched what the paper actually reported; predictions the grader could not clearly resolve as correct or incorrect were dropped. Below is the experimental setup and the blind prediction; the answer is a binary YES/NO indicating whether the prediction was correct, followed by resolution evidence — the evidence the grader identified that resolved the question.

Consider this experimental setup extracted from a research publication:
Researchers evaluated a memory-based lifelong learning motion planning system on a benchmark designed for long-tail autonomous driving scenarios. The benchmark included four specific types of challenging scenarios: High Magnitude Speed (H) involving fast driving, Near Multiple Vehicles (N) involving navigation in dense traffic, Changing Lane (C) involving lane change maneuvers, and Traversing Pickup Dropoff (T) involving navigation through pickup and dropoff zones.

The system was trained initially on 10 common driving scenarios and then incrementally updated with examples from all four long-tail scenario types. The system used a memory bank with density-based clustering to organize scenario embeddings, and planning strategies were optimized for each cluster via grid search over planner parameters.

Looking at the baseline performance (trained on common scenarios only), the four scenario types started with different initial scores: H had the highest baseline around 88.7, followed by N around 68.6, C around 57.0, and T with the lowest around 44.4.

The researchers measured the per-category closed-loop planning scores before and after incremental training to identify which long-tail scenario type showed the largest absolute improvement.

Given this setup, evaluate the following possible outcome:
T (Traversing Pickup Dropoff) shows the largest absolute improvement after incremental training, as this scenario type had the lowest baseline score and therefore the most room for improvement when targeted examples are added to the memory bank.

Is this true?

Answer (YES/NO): NO